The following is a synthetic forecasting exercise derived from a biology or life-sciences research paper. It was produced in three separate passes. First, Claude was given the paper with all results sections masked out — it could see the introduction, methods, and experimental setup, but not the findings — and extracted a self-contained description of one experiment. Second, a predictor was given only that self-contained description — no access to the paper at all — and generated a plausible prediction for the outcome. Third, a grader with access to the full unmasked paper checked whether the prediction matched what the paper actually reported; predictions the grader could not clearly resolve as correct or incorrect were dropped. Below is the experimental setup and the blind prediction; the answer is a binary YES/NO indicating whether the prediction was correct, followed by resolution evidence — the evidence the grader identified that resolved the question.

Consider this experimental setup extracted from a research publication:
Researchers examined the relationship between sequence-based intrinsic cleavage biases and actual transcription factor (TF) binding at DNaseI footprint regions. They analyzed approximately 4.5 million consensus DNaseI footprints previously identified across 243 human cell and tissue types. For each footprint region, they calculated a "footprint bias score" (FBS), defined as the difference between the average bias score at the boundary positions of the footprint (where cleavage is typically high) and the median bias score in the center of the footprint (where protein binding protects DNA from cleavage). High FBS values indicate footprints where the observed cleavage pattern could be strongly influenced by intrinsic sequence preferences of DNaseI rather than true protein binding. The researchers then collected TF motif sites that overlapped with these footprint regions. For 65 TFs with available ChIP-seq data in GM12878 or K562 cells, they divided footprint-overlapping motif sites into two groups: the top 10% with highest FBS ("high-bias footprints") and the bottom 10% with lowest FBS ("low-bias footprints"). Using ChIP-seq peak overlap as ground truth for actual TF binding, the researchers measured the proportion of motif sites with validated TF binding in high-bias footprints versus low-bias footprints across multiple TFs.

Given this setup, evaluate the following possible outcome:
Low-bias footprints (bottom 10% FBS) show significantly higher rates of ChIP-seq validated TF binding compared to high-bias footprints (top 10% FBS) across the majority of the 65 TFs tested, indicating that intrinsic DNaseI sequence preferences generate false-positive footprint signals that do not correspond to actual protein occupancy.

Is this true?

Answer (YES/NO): YES